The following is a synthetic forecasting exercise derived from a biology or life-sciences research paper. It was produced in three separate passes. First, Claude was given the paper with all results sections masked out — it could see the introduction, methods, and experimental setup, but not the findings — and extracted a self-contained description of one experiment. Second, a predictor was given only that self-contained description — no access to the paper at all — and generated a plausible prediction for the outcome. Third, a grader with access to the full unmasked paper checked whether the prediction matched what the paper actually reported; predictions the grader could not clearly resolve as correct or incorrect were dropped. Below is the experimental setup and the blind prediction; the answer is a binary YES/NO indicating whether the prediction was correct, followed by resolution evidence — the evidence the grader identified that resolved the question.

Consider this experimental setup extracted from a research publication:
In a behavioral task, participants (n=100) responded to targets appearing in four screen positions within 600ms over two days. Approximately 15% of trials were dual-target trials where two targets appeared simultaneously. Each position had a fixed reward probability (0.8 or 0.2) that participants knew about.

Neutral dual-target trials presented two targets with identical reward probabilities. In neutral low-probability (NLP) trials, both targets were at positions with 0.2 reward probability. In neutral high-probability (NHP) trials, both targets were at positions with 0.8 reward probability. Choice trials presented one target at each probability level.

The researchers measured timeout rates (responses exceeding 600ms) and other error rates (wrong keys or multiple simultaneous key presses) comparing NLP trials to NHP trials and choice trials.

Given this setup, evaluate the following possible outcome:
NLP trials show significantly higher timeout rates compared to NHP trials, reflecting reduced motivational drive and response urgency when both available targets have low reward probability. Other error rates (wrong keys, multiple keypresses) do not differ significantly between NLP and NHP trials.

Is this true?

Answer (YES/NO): NO